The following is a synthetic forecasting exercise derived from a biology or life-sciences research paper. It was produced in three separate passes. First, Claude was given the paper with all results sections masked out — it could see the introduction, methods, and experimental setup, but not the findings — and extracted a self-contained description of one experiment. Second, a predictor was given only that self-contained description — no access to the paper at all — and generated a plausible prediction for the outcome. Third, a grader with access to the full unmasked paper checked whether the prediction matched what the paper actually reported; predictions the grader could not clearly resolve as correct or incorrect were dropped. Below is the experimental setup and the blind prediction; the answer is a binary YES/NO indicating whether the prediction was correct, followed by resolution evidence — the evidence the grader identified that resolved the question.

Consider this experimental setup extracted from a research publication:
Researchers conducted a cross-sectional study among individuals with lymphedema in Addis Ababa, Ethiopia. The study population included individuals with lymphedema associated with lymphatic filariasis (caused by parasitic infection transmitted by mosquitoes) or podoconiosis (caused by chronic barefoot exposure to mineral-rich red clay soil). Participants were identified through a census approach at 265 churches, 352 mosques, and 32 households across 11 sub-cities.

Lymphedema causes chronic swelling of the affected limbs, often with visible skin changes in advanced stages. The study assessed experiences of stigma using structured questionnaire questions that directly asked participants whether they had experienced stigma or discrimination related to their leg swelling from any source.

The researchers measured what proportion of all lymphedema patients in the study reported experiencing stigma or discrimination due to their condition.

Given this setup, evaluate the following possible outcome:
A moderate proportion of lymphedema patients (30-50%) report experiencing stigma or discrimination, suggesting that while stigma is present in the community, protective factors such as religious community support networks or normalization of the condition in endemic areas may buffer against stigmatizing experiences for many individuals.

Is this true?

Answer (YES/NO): YES